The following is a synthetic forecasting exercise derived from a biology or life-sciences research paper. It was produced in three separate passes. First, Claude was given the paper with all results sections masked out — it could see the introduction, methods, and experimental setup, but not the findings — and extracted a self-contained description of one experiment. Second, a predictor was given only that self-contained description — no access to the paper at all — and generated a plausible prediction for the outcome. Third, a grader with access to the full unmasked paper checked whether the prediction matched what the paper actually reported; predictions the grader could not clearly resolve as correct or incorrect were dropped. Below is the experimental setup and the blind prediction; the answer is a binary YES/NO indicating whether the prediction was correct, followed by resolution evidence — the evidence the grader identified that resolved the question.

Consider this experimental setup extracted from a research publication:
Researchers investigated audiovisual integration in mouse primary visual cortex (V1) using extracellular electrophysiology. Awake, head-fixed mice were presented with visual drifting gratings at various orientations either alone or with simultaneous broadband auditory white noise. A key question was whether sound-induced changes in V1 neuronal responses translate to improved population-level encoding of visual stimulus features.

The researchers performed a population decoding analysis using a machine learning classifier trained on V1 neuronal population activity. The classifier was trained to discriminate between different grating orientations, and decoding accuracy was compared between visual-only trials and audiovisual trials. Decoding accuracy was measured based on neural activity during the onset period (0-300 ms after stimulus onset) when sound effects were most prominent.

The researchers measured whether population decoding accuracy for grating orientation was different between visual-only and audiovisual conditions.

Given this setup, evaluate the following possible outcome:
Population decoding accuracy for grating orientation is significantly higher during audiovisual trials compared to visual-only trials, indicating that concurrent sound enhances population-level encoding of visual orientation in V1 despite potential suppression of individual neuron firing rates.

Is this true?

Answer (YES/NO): YES